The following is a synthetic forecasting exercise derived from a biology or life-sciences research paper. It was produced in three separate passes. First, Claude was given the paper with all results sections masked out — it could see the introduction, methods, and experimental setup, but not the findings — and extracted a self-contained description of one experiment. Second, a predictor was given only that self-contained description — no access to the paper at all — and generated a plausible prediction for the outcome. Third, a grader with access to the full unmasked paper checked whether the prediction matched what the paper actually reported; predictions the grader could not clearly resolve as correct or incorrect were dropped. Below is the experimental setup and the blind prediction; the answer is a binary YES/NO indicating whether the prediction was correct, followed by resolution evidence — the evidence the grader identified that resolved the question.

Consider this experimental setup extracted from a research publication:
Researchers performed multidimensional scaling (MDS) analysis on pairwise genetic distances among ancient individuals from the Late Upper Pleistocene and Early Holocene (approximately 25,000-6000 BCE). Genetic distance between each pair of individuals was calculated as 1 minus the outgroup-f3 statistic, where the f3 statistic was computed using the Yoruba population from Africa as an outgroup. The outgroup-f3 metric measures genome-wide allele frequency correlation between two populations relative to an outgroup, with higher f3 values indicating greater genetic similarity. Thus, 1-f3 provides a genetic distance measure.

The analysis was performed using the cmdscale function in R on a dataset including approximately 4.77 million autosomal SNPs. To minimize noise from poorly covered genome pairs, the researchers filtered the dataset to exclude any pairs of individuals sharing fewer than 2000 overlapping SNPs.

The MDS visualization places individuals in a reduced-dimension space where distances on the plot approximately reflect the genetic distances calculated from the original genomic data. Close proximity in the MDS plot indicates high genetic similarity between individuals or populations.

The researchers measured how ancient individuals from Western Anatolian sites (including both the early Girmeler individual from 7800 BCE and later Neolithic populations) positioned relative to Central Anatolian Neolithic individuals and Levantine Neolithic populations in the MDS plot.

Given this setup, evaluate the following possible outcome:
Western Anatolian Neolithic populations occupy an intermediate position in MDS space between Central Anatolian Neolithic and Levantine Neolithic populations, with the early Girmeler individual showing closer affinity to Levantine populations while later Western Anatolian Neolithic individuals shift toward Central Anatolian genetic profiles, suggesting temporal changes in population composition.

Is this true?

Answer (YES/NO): NO